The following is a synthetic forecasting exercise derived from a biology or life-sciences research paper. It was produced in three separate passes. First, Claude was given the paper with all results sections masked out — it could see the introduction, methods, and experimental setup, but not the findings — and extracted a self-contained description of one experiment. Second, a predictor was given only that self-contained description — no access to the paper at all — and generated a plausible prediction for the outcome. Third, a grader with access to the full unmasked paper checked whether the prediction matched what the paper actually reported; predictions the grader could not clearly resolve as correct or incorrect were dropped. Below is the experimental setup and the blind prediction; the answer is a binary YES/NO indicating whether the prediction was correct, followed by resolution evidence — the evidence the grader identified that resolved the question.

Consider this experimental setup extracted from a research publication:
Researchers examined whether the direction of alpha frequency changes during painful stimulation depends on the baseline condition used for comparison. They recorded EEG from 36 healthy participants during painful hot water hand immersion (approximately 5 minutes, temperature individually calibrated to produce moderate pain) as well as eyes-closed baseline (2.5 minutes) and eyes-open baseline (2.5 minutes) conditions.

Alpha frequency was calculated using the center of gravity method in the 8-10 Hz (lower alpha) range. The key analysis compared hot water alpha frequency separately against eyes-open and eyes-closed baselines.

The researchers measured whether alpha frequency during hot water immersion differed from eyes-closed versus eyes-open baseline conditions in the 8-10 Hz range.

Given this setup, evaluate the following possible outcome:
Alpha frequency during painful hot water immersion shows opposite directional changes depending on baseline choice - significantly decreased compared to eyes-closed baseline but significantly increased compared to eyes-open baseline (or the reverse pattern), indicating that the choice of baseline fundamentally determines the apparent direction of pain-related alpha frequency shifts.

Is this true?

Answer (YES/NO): NO